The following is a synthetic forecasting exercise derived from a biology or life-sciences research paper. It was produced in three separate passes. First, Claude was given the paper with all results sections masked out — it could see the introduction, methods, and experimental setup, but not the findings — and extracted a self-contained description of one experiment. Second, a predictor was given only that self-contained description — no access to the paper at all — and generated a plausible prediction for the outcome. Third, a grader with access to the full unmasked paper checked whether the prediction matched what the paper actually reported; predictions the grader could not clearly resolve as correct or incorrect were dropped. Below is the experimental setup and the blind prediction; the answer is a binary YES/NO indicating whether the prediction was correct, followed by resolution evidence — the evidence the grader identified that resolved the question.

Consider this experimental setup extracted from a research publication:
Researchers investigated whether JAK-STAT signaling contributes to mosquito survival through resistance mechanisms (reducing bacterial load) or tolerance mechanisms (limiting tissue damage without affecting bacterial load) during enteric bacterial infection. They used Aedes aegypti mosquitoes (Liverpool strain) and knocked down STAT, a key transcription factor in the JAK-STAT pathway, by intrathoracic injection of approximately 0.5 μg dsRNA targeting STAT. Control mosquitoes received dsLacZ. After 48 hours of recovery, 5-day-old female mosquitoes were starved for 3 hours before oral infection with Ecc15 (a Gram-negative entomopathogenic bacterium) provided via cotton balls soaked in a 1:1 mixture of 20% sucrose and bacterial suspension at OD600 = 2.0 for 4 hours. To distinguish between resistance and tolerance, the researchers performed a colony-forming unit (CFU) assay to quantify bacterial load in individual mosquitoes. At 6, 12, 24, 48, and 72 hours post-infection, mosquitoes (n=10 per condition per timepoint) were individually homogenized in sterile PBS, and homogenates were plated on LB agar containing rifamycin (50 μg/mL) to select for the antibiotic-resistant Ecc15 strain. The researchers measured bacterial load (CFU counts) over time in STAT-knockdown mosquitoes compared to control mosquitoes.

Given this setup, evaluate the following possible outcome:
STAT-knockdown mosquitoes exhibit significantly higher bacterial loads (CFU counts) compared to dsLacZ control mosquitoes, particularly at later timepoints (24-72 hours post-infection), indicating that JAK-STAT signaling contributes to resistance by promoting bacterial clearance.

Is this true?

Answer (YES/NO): NO